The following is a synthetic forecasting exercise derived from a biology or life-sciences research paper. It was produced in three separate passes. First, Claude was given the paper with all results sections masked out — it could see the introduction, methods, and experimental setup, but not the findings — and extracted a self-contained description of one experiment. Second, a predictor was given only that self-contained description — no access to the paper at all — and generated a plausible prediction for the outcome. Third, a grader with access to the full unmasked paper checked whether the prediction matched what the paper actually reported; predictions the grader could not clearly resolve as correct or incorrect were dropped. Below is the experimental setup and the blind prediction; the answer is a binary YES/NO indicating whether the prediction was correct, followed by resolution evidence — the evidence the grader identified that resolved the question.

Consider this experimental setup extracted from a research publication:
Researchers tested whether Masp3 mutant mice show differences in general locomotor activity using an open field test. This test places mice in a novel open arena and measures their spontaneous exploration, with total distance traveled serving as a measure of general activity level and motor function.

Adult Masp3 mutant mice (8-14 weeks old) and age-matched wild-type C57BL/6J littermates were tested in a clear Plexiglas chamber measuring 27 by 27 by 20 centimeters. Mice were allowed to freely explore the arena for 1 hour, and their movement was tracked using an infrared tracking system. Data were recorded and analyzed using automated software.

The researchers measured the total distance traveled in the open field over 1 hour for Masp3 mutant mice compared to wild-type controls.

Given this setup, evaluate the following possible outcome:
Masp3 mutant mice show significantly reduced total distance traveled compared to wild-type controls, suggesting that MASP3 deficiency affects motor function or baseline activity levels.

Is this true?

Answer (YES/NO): NO